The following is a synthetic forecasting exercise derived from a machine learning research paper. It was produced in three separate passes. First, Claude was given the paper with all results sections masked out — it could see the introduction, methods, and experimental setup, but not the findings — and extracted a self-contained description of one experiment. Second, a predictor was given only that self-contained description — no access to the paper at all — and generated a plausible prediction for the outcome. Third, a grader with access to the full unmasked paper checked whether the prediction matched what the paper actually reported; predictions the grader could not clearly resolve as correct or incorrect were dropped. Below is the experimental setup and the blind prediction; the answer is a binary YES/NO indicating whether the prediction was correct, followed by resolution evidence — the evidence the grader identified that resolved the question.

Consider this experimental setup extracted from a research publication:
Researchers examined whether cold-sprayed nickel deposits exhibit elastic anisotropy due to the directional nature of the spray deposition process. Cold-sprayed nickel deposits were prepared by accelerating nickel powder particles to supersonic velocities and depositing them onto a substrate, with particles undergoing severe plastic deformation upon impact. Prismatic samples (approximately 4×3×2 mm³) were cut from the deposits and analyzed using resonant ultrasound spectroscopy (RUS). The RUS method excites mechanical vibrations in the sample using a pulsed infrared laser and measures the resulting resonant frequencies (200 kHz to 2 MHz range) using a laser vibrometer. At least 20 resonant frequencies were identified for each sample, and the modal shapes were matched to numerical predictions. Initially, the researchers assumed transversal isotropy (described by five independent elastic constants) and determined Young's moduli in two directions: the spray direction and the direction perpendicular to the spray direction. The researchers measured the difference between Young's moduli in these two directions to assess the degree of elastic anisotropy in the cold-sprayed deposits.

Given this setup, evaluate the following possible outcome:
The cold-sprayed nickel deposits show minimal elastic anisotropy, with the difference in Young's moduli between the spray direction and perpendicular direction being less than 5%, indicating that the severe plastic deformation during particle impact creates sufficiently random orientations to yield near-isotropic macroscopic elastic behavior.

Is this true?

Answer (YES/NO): YES